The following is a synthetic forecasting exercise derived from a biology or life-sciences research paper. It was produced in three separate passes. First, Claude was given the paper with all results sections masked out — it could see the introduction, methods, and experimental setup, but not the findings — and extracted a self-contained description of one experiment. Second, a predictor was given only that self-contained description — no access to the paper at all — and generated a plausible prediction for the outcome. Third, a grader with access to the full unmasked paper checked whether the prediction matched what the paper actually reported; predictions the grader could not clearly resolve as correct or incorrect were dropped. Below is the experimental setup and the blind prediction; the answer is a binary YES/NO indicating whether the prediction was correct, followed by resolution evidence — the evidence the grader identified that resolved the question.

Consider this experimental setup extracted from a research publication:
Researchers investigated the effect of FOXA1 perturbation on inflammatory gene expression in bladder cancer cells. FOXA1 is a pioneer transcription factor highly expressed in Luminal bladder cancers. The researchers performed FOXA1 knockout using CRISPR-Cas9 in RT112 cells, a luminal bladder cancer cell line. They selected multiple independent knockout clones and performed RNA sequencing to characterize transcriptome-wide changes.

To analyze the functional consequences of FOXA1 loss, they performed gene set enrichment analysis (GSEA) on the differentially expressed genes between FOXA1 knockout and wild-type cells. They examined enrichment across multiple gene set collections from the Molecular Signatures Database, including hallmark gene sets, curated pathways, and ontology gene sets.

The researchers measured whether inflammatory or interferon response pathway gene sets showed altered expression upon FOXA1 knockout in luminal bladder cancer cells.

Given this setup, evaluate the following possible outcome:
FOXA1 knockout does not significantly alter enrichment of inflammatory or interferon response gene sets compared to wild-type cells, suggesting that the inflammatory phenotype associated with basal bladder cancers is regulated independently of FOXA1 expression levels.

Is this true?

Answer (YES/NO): NO